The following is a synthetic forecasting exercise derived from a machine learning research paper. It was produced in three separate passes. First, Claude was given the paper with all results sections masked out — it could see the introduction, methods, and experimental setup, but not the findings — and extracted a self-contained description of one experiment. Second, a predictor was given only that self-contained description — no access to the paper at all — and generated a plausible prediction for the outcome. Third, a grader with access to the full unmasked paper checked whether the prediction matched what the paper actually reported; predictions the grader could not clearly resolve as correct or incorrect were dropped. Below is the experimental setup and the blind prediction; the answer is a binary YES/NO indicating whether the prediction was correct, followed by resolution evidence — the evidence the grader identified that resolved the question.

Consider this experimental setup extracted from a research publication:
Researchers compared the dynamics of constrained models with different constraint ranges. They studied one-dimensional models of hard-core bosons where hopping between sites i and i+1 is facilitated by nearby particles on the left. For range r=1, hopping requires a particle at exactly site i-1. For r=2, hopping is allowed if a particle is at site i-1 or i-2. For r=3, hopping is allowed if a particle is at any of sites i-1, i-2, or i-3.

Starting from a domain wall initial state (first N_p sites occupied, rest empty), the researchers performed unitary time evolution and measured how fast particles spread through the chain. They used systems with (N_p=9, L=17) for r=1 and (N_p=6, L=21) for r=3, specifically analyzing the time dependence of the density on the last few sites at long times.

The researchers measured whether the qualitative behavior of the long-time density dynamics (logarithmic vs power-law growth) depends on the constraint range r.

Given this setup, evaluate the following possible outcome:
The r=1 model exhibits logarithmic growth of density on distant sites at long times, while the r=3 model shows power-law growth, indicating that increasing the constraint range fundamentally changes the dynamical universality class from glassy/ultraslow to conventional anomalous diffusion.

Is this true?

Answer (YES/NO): NO